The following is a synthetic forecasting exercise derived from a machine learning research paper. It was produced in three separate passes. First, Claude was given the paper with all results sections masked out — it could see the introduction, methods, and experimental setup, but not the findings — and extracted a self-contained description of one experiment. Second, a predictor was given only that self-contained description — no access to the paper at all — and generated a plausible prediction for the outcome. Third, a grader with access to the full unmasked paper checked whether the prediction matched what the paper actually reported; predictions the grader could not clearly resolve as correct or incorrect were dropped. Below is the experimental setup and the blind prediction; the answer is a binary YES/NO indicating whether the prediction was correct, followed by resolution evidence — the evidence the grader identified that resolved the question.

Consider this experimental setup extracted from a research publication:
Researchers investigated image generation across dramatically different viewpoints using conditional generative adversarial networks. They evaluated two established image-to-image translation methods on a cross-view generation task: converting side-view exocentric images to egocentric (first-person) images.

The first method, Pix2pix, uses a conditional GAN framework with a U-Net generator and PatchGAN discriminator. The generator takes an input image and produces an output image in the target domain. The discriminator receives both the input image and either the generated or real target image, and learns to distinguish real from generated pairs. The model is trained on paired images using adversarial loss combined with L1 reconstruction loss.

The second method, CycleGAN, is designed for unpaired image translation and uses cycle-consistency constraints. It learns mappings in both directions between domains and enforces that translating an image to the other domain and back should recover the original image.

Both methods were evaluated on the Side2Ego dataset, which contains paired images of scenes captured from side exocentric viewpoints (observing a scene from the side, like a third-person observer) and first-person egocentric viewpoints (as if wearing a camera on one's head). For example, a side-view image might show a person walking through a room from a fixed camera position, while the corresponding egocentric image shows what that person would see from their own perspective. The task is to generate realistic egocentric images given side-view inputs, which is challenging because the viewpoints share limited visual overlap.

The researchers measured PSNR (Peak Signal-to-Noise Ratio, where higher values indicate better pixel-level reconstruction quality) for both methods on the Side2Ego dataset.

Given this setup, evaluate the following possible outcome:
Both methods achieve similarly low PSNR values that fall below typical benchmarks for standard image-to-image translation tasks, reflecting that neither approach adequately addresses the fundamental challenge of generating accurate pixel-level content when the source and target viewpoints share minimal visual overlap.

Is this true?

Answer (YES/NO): YES